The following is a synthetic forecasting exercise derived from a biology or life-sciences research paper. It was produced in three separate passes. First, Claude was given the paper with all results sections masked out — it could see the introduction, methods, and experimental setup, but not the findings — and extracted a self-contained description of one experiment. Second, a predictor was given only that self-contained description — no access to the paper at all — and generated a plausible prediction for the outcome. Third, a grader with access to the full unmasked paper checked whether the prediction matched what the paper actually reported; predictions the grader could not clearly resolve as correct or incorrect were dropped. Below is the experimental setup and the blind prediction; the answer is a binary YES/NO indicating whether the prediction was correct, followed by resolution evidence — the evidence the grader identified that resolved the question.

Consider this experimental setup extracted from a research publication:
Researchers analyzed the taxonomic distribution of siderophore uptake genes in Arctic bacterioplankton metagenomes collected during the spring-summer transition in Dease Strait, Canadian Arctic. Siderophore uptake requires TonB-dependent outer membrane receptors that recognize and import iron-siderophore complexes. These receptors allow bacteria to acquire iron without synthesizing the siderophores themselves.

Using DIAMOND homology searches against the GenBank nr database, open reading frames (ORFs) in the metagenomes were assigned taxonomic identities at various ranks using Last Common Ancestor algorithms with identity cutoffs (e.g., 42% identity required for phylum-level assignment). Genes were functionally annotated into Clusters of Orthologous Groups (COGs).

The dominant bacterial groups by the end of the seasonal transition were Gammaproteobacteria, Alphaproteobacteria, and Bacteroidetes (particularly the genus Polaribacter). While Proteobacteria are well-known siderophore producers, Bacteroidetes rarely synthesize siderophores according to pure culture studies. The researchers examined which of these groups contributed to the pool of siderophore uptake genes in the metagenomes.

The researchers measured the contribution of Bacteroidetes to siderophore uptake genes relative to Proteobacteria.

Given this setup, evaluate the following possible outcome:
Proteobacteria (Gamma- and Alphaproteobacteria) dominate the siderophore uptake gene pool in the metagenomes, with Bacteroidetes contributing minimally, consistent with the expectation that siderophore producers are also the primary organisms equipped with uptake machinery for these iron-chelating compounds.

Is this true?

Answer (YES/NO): NO